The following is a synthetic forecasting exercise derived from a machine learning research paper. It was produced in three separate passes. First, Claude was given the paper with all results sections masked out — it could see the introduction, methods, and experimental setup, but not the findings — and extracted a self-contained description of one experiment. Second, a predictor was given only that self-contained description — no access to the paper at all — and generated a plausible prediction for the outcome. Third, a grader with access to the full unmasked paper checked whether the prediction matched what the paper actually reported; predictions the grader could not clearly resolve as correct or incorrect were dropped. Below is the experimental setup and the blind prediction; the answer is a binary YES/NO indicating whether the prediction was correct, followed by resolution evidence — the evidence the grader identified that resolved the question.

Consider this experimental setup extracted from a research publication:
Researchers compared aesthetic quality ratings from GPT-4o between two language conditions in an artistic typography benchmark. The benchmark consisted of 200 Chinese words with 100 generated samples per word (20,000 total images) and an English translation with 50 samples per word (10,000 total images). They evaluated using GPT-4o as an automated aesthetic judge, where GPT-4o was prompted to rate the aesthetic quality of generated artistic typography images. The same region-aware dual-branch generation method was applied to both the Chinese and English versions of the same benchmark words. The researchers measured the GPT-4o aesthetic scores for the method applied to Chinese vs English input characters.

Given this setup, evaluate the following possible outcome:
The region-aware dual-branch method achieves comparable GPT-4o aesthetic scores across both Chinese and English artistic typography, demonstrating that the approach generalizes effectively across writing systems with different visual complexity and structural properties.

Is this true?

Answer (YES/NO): YES